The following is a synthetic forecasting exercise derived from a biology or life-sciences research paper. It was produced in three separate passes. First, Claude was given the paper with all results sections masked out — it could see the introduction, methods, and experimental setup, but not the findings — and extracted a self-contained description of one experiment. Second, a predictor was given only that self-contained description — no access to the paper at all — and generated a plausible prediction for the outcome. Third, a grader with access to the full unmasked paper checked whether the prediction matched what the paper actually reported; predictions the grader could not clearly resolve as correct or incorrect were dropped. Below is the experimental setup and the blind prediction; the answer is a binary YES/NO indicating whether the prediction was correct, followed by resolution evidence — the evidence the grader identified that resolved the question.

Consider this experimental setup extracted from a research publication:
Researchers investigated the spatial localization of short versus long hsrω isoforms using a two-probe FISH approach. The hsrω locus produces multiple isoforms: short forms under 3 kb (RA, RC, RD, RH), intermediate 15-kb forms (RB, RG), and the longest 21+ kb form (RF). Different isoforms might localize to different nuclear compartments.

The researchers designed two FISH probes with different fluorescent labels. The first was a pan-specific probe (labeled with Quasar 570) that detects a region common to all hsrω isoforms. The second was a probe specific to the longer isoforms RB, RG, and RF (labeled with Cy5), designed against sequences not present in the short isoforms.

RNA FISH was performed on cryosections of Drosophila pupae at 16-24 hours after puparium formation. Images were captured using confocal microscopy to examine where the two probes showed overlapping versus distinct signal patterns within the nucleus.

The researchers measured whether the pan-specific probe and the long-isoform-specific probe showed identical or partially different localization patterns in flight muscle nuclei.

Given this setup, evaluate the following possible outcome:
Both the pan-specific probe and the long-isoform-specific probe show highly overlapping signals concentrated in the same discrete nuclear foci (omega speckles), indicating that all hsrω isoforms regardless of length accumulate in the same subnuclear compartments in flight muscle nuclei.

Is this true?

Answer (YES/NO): NO